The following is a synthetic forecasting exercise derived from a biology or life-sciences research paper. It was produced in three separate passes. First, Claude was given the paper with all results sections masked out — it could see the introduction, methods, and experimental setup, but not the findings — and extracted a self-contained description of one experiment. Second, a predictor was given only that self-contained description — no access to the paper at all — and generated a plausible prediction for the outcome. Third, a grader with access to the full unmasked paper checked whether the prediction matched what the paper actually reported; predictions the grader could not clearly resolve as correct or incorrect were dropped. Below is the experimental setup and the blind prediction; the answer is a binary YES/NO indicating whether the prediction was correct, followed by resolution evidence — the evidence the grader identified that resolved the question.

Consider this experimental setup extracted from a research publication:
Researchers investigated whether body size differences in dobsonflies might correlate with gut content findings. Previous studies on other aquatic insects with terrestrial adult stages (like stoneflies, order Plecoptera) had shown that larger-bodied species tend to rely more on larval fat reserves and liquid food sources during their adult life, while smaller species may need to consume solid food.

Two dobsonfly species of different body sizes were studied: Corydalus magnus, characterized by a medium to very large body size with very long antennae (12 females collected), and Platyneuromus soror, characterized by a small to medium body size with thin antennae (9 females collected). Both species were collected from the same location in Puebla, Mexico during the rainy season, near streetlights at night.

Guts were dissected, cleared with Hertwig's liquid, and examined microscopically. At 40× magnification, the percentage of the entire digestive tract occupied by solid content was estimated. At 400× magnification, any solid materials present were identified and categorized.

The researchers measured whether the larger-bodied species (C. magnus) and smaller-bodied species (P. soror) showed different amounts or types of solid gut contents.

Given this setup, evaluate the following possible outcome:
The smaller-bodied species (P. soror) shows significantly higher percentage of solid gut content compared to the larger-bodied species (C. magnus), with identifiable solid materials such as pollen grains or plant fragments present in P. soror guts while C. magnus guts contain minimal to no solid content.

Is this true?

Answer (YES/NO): NO